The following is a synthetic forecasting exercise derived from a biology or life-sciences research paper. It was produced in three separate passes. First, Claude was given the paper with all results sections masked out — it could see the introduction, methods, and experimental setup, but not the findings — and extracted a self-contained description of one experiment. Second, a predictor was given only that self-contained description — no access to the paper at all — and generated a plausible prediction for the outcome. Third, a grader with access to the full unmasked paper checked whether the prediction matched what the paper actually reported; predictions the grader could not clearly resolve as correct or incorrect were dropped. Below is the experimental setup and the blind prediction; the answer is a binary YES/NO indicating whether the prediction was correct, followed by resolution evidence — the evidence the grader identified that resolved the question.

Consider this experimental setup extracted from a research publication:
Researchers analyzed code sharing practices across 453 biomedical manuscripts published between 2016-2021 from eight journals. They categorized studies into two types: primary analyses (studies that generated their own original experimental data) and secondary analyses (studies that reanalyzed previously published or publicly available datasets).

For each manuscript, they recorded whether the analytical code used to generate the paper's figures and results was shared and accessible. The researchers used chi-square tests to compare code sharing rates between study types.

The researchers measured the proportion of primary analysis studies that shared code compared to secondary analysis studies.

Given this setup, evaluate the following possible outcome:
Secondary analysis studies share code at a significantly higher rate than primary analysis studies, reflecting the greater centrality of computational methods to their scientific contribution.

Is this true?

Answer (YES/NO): YES